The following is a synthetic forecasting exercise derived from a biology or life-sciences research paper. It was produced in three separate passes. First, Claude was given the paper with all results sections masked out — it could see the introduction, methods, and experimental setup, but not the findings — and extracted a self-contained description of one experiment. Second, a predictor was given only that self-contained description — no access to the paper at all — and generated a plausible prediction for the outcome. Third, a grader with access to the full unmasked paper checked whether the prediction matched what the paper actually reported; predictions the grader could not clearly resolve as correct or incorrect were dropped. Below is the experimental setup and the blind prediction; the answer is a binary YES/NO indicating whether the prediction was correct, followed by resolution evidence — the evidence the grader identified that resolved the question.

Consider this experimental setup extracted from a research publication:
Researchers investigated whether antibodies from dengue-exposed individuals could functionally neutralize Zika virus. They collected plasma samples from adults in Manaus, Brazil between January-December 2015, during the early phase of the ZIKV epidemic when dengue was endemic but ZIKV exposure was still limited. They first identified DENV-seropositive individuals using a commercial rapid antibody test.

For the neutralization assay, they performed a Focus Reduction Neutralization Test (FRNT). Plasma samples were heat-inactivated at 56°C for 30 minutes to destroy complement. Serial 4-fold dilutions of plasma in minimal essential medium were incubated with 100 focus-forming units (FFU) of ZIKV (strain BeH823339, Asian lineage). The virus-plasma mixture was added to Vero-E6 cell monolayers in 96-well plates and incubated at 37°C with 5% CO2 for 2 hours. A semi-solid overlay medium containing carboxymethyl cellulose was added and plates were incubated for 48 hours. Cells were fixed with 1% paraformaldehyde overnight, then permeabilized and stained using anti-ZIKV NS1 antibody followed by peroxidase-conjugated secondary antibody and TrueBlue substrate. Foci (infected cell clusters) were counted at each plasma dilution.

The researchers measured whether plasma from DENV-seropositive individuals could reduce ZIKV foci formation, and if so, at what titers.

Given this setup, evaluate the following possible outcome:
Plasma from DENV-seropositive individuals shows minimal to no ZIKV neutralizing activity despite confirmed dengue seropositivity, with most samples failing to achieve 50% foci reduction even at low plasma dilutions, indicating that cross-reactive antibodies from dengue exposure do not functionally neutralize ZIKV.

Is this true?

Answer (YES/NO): NO